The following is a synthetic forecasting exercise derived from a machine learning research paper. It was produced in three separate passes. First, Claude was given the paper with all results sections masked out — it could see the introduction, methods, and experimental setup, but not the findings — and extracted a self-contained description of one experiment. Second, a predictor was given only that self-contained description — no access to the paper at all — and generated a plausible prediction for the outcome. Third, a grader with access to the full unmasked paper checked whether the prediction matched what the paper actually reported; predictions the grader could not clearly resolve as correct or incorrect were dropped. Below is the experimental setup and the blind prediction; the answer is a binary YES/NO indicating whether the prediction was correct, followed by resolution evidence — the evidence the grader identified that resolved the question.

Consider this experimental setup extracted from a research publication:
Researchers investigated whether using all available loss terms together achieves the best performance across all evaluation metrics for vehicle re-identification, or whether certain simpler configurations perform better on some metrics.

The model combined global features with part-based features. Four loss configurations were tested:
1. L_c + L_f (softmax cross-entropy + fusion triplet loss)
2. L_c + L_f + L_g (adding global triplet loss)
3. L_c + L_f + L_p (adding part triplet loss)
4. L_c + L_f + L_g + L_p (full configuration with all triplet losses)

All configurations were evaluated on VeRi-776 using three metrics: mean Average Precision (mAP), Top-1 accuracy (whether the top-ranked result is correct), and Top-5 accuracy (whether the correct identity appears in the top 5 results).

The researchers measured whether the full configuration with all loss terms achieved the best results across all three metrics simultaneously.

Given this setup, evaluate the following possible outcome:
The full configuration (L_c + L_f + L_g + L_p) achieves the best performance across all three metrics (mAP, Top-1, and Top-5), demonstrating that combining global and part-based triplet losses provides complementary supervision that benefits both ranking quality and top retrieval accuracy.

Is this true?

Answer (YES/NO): NO